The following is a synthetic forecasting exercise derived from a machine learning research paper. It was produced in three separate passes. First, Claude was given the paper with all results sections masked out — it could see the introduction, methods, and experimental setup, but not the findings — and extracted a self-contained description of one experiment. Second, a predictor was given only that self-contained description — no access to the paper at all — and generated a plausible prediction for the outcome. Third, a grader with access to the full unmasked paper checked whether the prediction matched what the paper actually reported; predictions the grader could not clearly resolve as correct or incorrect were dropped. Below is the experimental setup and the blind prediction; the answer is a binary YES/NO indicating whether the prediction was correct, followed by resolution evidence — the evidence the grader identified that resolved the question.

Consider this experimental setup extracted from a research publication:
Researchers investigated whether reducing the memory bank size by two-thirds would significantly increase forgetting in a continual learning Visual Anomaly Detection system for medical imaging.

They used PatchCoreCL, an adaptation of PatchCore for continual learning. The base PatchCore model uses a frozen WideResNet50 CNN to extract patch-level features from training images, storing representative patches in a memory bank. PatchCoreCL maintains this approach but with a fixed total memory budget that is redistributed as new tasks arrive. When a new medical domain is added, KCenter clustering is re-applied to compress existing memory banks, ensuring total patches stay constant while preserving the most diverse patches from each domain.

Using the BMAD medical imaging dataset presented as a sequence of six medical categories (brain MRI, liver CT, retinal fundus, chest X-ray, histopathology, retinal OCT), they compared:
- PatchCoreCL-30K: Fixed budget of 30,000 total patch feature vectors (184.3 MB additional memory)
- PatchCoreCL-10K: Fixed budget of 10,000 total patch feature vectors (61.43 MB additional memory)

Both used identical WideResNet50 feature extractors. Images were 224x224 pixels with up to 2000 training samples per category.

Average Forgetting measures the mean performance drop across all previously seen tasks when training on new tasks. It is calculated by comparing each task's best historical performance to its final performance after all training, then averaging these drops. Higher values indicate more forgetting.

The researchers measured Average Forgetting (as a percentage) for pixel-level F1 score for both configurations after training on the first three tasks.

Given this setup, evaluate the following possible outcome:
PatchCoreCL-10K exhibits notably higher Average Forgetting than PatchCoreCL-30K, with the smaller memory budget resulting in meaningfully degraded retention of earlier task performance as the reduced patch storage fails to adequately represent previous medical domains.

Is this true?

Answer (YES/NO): NO